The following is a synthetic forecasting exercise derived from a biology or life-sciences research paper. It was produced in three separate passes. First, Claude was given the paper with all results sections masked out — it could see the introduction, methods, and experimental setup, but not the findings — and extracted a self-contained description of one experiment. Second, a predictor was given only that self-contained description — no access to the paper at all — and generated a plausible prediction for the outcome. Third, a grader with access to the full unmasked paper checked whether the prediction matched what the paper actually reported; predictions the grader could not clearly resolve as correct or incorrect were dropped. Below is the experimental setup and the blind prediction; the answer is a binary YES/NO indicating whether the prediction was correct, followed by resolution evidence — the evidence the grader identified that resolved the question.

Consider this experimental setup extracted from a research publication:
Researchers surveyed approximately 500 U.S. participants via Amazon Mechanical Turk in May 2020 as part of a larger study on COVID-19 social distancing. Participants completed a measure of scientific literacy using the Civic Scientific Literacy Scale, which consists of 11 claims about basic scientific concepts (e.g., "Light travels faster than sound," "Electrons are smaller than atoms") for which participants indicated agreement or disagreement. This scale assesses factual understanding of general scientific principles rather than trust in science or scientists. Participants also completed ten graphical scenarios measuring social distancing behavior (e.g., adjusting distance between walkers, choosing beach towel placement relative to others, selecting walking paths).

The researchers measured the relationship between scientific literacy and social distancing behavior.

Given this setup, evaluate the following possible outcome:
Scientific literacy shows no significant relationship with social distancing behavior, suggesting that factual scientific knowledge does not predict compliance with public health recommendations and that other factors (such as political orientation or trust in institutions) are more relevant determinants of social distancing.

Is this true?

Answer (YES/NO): NO